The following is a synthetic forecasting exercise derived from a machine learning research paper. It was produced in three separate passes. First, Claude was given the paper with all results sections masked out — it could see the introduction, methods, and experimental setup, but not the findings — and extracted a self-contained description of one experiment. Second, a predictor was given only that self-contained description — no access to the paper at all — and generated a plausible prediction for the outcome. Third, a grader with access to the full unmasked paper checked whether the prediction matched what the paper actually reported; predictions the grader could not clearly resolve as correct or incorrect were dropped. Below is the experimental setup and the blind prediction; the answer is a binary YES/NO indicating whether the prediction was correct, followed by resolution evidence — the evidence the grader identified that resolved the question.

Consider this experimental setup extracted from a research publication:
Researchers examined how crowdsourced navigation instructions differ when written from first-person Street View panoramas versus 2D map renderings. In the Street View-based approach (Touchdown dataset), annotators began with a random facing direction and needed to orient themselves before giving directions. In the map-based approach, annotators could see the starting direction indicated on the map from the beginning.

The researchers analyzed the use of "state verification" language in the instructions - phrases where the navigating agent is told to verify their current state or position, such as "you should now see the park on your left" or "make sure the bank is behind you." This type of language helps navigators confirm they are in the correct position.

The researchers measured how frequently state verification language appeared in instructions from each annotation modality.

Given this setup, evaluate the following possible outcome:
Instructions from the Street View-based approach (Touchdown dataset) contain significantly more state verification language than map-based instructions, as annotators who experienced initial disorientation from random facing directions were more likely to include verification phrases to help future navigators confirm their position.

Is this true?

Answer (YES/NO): YES